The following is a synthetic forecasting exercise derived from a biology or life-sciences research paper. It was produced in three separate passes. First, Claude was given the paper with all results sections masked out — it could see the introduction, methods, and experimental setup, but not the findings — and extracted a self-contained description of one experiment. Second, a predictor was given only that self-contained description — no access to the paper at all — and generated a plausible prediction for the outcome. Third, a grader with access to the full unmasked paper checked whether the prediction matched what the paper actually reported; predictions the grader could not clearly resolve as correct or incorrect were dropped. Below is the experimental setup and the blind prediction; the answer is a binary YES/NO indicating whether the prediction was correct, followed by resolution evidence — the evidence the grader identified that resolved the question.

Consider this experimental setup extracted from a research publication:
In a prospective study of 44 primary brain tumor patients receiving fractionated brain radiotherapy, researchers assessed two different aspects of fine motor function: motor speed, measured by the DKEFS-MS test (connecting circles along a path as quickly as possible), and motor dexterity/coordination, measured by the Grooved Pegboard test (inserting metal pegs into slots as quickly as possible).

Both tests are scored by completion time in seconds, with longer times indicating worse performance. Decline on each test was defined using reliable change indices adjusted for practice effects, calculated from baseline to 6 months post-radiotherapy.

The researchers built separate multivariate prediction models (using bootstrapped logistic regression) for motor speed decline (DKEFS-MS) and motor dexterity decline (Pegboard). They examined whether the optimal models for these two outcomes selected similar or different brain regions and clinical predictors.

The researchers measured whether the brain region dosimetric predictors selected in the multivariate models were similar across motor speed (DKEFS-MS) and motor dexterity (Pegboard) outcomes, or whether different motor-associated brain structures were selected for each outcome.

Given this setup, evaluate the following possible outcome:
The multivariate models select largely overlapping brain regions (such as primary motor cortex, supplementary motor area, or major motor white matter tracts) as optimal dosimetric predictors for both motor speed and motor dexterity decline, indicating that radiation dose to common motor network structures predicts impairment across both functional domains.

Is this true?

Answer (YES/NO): NO